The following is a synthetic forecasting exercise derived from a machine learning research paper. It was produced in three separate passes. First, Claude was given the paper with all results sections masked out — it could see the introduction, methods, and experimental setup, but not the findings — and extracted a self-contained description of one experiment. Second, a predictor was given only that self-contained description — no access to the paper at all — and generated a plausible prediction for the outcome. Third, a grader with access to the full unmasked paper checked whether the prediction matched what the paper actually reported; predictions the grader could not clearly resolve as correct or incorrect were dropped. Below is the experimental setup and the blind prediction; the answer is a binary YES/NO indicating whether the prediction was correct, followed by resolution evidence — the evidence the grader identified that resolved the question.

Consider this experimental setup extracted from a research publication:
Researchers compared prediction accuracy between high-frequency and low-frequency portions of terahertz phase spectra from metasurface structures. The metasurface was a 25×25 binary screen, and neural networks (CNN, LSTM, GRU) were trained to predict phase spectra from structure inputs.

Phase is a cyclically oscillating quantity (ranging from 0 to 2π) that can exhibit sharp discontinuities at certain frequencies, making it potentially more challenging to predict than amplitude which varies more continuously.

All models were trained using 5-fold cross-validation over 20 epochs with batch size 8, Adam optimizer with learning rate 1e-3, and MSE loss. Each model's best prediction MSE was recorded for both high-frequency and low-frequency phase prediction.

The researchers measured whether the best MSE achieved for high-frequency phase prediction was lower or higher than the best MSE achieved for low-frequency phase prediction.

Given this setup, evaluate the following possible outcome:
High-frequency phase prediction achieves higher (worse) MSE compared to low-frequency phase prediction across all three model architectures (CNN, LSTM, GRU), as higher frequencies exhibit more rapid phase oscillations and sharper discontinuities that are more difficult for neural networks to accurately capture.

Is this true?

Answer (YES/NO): NO